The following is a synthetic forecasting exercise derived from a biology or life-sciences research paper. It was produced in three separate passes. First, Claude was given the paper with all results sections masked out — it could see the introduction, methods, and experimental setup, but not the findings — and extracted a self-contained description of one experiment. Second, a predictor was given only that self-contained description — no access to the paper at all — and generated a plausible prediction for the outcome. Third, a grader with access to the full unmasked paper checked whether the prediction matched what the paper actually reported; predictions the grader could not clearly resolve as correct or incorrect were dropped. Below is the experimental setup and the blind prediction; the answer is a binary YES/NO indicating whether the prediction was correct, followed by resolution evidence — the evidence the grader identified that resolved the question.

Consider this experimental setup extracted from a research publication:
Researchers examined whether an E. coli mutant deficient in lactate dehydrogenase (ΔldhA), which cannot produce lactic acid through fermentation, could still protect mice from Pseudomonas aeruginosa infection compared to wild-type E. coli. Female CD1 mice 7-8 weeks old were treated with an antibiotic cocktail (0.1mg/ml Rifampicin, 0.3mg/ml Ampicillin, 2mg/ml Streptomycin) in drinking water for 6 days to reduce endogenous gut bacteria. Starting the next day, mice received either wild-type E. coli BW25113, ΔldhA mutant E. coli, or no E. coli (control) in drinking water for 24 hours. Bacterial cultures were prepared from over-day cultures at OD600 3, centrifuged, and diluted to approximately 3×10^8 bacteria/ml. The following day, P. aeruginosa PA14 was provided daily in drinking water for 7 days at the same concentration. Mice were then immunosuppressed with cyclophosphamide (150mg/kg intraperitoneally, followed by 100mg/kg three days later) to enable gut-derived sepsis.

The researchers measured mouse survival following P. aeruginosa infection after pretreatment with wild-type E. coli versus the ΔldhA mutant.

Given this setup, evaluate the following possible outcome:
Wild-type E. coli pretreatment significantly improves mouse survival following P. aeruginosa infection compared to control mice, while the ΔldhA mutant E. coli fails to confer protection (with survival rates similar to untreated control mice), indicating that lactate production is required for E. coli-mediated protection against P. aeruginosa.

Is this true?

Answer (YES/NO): YES